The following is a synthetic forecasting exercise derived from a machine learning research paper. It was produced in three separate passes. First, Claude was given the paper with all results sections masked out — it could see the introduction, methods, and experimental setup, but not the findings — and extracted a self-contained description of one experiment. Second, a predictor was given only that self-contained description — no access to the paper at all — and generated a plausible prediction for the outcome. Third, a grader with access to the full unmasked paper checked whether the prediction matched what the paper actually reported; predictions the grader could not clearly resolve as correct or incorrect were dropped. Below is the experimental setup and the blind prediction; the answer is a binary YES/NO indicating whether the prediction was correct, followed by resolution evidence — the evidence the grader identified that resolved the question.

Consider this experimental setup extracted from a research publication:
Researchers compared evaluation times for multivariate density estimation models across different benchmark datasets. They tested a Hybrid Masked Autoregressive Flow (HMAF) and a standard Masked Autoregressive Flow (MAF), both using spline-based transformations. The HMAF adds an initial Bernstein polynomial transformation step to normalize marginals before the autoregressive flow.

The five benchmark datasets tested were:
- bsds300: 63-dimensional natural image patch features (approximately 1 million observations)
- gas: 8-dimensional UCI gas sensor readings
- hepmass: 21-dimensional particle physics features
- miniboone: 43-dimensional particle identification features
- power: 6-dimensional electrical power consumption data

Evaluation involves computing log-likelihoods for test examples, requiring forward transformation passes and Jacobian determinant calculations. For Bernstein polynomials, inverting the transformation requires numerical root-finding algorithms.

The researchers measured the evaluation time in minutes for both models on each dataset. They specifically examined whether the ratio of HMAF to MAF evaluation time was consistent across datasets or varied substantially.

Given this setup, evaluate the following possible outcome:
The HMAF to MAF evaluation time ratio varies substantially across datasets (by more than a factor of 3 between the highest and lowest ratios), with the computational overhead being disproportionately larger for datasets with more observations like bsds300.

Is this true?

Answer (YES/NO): YES